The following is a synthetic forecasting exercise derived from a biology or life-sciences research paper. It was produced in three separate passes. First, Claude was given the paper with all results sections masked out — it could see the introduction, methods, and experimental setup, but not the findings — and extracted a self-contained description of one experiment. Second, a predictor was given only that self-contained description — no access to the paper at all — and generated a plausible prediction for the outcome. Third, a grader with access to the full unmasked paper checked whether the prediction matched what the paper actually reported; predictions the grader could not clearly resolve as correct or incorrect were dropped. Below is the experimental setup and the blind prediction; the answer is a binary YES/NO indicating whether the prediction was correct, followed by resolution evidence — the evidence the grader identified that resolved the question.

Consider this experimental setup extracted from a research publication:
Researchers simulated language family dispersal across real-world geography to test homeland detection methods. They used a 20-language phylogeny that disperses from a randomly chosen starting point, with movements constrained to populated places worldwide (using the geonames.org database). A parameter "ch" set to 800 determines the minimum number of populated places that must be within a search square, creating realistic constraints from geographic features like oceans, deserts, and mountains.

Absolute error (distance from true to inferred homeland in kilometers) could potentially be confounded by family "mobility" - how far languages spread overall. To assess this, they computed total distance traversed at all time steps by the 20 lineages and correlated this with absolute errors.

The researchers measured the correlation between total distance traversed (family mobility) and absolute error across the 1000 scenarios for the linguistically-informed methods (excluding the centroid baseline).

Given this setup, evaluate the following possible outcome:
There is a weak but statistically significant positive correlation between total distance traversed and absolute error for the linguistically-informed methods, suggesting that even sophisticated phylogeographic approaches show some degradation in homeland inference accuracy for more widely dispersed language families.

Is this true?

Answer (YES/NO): NO